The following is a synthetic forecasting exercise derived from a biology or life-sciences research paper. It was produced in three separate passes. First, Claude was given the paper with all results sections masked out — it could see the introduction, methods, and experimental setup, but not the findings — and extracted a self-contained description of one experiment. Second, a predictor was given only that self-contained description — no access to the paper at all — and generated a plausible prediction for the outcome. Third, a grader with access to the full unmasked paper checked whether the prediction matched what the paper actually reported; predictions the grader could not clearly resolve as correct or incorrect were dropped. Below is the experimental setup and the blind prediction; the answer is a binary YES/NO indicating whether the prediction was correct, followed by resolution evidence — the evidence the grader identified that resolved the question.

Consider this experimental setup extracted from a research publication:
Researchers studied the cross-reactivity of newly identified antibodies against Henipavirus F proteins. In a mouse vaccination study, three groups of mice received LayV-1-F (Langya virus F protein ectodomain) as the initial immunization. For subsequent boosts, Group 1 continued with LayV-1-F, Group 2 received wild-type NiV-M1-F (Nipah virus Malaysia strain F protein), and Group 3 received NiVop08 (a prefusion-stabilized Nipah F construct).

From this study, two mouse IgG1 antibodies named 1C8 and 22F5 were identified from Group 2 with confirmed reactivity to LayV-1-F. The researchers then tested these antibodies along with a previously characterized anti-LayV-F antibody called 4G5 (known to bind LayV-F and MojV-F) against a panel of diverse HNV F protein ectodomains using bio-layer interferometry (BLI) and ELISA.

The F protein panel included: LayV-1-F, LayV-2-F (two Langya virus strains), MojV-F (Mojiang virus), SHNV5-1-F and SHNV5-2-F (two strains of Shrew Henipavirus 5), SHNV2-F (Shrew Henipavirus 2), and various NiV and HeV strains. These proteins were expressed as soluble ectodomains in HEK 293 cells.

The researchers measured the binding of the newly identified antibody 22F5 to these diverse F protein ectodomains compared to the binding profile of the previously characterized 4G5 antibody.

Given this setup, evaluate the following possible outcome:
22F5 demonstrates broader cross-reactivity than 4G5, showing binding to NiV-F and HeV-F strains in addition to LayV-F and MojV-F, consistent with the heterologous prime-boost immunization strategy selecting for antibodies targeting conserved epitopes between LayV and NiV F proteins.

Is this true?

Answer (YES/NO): NO